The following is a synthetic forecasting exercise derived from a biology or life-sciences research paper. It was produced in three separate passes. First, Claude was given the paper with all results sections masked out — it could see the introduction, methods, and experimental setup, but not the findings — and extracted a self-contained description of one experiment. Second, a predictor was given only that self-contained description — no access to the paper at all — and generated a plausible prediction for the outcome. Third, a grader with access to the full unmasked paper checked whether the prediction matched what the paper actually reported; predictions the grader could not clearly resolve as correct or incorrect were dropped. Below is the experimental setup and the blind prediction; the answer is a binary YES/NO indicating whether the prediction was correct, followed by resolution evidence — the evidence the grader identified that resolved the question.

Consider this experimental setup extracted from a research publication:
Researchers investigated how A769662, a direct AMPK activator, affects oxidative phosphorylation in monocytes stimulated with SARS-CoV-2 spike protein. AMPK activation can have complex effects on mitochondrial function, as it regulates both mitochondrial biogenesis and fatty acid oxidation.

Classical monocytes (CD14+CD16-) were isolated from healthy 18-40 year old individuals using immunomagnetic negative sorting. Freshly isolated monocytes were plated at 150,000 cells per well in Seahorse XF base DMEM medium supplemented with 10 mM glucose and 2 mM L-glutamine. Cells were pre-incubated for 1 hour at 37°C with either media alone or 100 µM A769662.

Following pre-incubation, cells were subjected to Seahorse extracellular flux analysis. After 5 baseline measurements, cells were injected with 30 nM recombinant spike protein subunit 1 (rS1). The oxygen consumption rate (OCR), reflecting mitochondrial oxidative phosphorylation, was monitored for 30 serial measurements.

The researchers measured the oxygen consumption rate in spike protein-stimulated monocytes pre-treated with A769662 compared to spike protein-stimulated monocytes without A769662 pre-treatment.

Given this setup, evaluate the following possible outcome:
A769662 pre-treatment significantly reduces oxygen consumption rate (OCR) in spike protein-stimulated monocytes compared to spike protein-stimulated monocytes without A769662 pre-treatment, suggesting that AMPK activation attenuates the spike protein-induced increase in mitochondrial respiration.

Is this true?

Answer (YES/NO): NO